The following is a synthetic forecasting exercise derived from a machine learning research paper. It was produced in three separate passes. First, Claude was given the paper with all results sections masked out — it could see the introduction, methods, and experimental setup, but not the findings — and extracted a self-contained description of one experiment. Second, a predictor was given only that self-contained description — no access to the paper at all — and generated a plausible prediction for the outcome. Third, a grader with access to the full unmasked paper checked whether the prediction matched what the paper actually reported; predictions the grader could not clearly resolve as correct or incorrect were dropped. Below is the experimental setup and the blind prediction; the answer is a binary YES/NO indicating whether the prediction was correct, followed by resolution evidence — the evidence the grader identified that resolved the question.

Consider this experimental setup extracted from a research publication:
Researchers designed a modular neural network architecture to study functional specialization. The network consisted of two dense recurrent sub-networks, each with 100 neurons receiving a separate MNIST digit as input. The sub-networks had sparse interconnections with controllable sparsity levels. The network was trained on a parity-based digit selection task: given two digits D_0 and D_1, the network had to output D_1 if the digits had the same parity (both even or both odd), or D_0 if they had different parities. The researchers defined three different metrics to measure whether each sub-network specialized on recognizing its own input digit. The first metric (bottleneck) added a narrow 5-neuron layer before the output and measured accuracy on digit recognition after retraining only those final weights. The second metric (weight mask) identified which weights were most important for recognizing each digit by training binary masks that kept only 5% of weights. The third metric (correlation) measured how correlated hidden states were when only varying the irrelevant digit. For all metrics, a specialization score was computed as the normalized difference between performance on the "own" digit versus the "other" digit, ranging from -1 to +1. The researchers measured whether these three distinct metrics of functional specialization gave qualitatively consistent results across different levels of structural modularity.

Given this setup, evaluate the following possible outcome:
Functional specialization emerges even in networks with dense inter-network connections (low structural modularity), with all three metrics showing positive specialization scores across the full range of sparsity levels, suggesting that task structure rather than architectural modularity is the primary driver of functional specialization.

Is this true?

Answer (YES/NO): NO